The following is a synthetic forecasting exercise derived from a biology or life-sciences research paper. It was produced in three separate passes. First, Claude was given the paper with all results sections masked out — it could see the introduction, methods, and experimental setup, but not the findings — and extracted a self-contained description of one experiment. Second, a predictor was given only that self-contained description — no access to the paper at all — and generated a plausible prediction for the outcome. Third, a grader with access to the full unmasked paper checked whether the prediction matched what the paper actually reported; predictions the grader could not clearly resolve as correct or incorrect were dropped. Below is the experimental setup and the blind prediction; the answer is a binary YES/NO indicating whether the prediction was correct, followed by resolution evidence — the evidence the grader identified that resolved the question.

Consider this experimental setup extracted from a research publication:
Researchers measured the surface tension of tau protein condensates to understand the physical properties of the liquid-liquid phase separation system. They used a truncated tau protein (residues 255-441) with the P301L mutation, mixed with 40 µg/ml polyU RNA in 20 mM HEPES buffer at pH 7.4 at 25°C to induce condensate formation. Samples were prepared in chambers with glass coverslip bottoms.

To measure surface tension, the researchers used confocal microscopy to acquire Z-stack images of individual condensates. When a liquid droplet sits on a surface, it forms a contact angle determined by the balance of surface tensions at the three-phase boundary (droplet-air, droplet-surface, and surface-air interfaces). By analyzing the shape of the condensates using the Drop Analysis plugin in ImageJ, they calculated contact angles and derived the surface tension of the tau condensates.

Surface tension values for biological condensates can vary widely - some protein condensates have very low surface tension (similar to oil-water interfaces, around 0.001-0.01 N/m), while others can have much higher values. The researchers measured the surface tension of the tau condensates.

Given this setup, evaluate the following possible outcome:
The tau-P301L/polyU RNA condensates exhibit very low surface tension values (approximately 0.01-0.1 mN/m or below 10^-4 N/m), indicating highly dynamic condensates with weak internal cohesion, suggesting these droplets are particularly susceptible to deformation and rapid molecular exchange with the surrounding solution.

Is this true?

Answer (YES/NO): NO